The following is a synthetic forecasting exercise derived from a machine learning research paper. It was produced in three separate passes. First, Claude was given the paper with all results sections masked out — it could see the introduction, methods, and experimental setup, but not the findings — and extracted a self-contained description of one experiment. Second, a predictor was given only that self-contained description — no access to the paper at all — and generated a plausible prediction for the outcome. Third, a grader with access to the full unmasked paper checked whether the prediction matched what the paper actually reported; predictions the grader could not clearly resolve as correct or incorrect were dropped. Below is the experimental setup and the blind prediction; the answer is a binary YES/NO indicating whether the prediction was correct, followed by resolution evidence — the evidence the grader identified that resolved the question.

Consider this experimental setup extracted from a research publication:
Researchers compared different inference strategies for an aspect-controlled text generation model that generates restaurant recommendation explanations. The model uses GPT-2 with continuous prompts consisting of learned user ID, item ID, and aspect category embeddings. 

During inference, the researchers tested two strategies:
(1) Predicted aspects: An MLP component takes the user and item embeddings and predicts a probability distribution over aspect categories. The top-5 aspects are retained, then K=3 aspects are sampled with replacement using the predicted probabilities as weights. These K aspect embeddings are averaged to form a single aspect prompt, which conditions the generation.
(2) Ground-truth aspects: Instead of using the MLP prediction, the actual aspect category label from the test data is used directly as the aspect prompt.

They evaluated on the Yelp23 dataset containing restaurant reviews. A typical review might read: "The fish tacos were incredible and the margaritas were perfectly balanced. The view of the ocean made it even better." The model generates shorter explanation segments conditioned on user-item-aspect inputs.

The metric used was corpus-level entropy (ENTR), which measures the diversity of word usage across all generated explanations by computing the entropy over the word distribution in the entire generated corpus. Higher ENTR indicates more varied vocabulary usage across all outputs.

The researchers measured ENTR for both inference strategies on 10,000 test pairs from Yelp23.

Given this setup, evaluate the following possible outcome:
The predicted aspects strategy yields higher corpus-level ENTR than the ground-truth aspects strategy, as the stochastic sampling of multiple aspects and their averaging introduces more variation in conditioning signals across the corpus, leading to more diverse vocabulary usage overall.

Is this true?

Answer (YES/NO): YES